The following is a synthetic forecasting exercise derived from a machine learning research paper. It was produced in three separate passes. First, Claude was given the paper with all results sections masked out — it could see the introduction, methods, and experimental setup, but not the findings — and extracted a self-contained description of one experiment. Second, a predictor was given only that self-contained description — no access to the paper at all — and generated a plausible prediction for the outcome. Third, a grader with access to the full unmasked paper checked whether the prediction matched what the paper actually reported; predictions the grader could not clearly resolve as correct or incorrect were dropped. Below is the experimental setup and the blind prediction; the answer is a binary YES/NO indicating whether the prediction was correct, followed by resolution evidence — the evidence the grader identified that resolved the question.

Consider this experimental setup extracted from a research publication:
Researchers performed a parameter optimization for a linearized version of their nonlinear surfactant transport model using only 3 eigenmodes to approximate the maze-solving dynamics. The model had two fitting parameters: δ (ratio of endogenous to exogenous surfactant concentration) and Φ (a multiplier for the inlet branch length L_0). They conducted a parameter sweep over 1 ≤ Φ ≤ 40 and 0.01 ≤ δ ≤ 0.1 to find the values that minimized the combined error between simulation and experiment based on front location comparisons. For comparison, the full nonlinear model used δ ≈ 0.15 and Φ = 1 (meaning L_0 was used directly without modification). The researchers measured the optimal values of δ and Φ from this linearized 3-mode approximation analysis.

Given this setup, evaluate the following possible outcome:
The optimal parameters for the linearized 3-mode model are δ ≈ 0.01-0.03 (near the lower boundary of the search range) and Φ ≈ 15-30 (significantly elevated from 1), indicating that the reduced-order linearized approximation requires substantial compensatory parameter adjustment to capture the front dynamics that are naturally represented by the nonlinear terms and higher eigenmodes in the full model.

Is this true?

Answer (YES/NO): YES